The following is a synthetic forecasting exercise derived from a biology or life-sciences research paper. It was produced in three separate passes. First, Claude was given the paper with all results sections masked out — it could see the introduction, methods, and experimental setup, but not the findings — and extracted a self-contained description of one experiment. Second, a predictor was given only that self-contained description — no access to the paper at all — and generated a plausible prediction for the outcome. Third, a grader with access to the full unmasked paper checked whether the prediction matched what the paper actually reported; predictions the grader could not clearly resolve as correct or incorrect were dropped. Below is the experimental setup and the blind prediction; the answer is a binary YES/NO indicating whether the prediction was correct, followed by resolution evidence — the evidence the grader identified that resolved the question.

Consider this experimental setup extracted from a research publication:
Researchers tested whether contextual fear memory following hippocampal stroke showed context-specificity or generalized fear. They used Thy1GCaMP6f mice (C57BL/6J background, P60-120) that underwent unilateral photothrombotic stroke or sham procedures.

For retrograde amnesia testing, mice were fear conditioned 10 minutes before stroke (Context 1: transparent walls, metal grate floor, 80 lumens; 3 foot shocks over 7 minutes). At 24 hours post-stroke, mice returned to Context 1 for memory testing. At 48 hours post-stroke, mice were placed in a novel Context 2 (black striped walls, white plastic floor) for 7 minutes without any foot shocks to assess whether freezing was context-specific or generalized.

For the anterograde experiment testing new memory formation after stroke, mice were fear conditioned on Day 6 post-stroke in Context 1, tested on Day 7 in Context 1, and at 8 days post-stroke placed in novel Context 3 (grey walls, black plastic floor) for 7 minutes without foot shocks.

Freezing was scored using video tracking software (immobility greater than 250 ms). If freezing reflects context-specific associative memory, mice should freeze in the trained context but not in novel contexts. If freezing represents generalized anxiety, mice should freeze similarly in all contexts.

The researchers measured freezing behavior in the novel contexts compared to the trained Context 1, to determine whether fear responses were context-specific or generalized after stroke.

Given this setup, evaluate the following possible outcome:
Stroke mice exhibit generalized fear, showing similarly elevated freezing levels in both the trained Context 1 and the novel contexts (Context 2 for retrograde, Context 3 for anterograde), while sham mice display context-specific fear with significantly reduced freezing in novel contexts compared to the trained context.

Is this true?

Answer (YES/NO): NO